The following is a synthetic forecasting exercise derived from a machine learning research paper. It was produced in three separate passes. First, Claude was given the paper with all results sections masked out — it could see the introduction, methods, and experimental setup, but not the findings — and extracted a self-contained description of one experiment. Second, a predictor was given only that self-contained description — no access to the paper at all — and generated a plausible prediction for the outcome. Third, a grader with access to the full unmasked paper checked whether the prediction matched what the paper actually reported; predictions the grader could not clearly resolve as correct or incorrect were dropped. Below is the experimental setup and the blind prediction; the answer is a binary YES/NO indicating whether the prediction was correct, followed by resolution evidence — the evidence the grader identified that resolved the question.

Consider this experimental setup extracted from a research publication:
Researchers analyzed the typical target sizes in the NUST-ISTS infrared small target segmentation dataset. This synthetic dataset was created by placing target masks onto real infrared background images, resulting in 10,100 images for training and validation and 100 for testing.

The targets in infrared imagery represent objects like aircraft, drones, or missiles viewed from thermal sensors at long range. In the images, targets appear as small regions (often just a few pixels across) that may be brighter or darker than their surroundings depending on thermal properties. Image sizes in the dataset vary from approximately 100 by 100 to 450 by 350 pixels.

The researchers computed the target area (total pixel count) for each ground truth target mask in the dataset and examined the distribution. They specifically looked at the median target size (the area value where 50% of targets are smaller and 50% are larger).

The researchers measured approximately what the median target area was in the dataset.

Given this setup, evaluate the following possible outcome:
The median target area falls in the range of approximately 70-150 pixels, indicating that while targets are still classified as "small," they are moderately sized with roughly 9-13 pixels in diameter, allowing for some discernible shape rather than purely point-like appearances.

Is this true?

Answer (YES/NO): NO